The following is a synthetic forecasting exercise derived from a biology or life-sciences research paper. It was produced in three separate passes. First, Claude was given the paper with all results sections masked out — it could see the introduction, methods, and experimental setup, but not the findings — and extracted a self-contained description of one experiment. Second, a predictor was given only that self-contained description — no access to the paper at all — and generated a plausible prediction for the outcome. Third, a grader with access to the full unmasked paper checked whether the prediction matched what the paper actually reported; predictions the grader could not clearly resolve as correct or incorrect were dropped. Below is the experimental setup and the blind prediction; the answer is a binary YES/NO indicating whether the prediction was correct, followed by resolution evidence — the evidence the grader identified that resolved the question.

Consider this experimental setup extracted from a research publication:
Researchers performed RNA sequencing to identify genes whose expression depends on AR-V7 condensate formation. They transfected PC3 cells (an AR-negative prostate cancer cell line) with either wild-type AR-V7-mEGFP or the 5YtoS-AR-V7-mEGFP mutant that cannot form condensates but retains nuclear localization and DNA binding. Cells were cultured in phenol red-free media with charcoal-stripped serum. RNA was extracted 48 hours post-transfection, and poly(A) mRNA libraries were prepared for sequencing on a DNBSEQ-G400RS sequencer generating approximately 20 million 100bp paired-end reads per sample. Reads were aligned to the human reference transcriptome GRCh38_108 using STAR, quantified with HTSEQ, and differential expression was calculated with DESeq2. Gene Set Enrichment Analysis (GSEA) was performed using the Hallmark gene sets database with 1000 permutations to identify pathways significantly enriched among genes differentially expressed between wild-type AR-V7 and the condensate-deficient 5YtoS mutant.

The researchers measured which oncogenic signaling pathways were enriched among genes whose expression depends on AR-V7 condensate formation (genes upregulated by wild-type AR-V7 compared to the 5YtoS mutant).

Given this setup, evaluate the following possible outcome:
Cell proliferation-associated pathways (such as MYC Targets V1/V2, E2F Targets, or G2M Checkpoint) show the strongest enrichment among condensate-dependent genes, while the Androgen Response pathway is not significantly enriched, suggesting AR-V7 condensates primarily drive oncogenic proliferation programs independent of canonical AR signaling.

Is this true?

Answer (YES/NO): NO